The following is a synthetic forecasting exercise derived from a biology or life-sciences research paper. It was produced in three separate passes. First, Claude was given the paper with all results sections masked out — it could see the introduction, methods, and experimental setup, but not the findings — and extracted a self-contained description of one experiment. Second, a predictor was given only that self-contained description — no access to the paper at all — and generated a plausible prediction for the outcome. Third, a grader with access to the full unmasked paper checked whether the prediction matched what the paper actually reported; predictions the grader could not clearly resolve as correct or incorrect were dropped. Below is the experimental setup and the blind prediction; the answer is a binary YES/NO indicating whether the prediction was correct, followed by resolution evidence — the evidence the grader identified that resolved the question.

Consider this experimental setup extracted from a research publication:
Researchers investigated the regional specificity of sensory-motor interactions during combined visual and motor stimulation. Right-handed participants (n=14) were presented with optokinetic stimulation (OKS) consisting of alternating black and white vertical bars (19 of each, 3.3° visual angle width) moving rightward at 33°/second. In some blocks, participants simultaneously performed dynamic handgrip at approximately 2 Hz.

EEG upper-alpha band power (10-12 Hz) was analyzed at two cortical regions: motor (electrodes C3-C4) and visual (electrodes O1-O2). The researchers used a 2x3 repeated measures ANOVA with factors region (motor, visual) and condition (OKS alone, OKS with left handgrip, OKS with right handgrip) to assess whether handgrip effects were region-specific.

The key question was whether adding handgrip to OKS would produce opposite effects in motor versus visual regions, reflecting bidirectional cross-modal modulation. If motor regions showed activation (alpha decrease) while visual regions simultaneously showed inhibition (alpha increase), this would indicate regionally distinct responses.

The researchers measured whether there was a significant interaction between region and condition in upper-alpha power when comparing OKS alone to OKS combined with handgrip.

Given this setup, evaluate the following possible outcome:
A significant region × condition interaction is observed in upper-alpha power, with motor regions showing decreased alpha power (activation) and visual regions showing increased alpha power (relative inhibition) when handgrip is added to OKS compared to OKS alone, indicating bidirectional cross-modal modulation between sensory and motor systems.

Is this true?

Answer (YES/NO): YES